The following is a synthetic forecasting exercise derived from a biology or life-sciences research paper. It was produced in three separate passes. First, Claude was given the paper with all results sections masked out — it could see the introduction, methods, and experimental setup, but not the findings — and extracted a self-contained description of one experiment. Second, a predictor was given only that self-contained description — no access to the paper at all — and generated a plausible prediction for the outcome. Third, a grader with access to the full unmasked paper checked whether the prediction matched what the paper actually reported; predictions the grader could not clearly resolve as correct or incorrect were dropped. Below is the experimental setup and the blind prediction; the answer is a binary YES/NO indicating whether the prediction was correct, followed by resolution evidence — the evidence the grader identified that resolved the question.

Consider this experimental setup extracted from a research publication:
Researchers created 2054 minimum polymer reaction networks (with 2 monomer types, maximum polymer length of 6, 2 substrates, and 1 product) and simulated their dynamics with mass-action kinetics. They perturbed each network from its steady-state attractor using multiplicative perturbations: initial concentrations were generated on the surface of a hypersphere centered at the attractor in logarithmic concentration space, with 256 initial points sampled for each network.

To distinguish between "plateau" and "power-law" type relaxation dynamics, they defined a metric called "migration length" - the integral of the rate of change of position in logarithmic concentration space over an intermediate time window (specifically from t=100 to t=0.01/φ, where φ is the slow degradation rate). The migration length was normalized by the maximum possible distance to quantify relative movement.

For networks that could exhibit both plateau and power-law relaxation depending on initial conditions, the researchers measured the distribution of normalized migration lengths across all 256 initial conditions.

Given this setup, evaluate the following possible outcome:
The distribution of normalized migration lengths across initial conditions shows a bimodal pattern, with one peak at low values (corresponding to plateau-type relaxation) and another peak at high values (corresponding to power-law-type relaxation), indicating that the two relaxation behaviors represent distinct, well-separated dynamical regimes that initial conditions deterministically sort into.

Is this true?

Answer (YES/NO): YES